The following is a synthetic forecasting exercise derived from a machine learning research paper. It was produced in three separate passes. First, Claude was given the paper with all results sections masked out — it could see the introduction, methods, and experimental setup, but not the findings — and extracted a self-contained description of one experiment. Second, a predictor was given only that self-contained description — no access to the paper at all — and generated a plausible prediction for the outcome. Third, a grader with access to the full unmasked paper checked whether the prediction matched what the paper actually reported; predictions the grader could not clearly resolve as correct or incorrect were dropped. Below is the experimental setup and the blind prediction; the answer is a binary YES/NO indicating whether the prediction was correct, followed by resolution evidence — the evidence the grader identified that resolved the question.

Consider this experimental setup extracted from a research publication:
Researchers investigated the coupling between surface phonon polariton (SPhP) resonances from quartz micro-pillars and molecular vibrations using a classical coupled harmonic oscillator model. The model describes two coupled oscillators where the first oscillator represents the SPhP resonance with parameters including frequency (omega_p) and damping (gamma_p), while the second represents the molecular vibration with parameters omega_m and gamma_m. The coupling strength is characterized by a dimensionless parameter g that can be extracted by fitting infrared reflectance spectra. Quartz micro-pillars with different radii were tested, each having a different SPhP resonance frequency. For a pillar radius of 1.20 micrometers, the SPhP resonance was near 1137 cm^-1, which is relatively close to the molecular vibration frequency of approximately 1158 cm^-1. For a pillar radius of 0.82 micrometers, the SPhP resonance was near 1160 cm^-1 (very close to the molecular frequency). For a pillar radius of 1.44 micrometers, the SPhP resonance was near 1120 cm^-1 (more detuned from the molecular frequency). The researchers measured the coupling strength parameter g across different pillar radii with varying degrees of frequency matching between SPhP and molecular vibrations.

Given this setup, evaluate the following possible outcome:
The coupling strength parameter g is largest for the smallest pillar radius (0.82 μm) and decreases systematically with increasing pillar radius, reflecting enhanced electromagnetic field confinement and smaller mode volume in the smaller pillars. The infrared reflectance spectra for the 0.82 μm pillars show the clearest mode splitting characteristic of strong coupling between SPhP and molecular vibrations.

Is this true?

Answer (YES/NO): NO